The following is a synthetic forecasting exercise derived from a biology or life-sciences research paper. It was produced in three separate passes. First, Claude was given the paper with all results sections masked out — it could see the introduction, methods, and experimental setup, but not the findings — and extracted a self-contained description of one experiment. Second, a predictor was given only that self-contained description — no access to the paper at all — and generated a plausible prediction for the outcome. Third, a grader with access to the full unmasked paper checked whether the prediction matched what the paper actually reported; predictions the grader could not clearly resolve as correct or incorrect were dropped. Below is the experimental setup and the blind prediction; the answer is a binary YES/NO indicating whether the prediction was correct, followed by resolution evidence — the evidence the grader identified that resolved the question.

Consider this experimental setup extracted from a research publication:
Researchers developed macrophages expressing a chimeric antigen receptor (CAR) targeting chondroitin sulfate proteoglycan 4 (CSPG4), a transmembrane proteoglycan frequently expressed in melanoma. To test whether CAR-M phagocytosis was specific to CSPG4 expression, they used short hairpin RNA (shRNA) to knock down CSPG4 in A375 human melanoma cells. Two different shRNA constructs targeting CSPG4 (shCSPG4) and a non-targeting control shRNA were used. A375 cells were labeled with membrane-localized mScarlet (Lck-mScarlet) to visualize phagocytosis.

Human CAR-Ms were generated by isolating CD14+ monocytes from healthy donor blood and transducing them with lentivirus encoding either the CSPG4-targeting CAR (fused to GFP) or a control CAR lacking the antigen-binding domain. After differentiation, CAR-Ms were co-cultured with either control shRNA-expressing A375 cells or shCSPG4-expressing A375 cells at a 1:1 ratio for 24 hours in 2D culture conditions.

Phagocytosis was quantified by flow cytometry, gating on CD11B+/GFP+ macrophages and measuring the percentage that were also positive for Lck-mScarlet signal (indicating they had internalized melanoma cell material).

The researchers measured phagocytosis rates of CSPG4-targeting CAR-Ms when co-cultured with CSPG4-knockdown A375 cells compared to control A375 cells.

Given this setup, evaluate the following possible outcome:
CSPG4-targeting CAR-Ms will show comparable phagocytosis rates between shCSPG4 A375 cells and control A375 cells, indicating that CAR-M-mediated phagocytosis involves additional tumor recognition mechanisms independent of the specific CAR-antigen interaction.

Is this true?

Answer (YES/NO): NO